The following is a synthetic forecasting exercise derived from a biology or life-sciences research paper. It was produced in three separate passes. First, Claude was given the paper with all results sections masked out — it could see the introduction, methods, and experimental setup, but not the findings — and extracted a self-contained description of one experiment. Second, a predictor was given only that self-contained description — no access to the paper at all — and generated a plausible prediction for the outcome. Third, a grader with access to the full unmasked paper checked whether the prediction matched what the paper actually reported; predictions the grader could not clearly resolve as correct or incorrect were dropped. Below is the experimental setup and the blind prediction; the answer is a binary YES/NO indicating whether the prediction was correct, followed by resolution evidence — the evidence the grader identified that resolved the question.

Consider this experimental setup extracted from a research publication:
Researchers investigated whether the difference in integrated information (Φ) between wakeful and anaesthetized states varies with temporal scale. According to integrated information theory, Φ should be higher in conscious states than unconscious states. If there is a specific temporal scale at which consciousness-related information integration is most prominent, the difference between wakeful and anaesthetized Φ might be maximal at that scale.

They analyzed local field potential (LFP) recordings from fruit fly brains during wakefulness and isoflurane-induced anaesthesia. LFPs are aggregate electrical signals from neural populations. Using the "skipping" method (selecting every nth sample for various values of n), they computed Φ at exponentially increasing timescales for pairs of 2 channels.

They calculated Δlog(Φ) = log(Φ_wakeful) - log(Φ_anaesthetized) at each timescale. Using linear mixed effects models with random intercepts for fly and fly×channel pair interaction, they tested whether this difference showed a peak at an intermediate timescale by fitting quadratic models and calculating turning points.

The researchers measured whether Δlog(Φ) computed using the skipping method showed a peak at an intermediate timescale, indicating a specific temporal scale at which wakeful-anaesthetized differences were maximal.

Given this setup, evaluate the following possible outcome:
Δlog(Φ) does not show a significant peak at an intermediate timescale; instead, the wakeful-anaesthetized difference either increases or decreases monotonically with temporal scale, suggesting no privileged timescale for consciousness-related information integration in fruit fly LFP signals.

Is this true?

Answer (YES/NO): NO